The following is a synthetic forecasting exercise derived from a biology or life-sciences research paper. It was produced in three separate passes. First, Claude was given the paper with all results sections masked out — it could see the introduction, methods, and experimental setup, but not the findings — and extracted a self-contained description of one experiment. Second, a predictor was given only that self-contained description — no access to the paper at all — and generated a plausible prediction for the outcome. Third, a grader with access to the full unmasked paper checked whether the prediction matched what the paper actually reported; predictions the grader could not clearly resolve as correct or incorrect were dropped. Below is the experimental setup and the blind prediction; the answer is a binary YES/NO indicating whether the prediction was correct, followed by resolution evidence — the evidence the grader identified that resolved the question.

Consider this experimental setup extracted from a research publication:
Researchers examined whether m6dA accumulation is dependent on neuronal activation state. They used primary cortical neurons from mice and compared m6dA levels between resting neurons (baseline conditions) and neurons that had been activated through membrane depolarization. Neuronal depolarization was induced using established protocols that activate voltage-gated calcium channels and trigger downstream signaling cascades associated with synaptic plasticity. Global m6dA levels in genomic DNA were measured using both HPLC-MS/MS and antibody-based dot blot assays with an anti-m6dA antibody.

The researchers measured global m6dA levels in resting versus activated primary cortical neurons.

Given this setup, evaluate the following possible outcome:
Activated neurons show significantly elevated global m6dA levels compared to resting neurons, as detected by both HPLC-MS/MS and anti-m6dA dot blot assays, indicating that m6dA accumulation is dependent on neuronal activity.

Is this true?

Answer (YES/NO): YES